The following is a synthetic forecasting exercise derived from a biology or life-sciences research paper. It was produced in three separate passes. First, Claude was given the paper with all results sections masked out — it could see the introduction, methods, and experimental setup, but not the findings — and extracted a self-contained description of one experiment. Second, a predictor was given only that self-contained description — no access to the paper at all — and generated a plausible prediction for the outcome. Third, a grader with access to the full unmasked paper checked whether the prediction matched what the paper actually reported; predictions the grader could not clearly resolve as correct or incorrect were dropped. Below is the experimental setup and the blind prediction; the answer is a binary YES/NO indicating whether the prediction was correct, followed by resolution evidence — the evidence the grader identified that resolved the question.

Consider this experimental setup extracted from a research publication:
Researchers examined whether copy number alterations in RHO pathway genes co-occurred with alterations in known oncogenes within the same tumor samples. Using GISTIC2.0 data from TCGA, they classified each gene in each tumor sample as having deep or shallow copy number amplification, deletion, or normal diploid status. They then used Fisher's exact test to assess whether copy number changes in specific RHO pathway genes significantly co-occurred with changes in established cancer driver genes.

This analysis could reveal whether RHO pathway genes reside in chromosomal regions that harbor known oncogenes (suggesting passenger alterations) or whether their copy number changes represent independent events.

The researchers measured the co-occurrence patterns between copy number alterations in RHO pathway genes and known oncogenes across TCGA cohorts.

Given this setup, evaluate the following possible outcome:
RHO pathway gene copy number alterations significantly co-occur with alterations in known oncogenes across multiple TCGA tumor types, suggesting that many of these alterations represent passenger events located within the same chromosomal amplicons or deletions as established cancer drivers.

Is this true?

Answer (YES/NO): YES